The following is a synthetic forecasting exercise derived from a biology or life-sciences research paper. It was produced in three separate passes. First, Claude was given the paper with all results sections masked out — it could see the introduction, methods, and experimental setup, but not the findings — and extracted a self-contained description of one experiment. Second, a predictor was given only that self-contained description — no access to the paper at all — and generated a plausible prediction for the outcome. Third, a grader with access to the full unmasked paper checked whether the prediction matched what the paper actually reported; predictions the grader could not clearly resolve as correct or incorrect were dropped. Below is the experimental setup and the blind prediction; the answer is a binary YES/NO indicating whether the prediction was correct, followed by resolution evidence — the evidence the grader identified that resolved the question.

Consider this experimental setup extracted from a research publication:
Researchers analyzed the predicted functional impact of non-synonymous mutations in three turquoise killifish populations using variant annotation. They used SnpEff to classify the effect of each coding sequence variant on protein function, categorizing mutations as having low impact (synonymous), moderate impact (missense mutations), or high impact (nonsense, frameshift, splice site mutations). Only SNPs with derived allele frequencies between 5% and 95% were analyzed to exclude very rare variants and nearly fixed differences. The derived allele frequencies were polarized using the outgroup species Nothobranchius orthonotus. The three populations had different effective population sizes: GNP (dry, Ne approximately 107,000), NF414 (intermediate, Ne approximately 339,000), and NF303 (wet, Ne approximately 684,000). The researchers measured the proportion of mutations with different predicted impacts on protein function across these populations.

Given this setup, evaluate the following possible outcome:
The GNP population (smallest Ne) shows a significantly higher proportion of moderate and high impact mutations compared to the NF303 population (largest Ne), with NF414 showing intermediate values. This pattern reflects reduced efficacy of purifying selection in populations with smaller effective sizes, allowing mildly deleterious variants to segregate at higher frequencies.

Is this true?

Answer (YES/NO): YES